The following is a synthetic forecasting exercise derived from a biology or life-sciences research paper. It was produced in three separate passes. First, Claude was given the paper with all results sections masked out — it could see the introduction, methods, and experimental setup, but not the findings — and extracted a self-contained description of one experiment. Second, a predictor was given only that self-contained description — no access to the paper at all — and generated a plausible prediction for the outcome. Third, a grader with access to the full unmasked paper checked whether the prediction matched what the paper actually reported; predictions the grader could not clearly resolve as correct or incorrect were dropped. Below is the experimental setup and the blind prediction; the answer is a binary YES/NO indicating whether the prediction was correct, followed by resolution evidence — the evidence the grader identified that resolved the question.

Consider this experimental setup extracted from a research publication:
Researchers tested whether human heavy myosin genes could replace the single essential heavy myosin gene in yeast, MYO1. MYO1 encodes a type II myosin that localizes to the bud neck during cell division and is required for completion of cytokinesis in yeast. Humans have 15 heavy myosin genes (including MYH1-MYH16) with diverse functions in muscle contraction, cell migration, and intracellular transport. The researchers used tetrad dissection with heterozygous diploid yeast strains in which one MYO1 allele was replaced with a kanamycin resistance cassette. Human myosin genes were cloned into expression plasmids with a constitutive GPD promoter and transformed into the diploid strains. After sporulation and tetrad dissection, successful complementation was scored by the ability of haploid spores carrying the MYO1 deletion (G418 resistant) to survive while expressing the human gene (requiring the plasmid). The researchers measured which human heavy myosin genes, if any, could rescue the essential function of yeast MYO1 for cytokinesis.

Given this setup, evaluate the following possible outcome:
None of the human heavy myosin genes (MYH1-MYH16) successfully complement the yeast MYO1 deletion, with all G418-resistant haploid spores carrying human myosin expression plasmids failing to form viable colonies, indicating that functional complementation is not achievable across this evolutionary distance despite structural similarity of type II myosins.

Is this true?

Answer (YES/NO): NO